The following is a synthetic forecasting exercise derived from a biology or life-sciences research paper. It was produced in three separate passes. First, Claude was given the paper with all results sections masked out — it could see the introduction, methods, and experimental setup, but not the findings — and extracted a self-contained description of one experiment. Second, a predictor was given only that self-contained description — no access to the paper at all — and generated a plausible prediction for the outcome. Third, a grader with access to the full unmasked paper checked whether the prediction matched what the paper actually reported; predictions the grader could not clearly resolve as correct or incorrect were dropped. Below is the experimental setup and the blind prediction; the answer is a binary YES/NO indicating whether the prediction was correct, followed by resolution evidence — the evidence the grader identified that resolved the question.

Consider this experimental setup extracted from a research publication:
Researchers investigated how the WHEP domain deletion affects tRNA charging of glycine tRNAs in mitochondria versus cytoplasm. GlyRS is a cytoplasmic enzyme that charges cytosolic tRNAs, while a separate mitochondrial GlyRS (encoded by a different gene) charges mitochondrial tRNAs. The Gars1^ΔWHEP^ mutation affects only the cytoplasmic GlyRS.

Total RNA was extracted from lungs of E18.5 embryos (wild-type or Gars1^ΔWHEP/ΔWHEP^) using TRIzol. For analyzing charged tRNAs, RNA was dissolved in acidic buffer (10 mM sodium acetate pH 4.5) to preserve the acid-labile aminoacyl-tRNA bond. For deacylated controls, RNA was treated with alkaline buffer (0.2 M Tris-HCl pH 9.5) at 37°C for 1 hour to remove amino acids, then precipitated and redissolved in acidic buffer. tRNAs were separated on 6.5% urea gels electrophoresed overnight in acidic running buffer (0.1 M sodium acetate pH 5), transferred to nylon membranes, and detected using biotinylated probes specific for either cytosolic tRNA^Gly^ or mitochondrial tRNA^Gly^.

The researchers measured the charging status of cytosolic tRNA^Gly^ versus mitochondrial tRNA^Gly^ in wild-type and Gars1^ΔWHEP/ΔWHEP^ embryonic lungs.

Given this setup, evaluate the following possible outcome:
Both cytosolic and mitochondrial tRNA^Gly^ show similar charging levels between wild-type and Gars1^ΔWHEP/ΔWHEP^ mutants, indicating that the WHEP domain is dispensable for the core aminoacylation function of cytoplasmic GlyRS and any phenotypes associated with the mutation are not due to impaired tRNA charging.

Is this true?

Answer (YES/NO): YES